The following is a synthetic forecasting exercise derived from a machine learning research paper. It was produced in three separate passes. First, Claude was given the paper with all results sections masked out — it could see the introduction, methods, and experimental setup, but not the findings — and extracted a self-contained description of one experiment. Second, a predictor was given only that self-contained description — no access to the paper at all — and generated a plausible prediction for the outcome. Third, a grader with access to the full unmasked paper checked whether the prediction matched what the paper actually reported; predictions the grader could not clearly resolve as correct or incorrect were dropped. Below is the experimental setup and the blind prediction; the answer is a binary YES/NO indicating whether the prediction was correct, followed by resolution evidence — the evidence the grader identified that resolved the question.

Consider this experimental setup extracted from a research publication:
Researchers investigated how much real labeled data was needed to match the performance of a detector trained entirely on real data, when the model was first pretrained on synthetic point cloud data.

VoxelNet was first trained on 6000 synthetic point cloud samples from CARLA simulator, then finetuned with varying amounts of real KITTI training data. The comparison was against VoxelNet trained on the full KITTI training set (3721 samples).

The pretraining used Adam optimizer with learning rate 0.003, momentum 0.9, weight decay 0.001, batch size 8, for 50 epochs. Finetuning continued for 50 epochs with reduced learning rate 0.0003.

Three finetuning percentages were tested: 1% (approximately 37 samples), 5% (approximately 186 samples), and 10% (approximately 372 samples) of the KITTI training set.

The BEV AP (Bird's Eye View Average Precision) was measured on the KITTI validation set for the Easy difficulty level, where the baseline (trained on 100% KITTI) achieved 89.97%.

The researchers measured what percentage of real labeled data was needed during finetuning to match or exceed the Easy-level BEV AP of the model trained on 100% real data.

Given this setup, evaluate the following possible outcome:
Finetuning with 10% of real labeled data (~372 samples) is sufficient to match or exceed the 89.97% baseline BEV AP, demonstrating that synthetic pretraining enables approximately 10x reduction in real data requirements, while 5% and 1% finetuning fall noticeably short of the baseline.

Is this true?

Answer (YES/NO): NO